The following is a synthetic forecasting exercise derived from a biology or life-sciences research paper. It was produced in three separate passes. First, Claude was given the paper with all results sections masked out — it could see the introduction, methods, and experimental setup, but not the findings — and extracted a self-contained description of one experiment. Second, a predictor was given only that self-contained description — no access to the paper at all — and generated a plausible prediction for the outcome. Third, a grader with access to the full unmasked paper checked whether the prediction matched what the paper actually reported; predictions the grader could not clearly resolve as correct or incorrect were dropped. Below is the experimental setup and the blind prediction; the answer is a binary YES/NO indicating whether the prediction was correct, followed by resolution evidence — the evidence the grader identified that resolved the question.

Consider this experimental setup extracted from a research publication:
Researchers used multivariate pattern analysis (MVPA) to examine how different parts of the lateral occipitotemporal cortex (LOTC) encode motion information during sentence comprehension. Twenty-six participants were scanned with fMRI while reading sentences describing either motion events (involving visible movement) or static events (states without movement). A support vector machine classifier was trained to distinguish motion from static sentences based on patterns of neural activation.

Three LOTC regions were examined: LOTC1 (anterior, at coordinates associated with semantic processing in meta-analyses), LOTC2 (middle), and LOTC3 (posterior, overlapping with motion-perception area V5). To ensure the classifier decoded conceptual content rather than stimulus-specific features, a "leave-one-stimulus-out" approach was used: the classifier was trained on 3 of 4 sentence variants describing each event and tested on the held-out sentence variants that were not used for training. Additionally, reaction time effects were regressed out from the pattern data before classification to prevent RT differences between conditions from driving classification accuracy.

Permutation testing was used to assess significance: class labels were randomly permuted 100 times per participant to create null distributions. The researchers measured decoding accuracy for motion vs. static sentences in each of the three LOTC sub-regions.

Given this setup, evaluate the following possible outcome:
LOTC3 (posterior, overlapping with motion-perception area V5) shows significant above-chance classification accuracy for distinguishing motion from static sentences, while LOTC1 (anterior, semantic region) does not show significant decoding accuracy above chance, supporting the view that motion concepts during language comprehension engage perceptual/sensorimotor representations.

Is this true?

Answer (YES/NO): YES